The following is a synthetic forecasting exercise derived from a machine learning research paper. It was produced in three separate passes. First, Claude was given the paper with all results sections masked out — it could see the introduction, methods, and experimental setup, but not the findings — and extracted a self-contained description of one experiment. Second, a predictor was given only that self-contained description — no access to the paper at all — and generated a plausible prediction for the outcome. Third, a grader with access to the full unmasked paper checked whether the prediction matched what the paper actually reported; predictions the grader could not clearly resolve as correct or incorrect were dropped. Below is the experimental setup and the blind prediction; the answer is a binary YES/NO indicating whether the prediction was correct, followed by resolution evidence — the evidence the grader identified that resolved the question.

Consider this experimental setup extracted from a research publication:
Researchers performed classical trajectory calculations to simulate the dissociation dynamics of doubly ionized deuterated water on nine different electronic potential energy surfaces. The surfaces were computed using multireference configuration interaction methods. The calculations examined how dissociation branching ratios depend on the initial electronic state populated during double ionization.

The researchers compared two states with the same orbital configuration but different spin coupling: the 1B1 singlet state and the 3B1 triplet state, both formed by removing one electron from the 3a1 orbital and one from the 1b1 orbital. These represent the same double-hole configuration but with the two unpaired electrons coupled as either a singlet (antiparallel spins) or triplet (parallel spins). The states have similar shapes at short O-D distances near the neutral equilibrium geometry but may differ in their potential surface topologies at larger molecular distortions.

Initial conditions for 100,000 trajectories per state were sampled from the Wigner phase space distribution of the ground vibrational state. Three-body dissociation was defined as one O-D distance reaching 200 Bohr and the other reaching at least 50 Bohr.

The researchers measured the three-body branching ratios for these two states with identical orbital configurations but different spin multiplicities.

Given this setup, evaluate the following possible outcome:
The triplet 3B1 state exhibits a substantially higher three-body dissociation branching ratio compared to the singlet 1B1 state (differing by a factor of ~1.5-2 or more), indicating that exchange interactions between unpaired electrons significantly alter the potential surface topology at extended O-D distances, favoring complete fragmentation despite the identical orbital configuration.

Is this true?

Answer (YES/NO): NO